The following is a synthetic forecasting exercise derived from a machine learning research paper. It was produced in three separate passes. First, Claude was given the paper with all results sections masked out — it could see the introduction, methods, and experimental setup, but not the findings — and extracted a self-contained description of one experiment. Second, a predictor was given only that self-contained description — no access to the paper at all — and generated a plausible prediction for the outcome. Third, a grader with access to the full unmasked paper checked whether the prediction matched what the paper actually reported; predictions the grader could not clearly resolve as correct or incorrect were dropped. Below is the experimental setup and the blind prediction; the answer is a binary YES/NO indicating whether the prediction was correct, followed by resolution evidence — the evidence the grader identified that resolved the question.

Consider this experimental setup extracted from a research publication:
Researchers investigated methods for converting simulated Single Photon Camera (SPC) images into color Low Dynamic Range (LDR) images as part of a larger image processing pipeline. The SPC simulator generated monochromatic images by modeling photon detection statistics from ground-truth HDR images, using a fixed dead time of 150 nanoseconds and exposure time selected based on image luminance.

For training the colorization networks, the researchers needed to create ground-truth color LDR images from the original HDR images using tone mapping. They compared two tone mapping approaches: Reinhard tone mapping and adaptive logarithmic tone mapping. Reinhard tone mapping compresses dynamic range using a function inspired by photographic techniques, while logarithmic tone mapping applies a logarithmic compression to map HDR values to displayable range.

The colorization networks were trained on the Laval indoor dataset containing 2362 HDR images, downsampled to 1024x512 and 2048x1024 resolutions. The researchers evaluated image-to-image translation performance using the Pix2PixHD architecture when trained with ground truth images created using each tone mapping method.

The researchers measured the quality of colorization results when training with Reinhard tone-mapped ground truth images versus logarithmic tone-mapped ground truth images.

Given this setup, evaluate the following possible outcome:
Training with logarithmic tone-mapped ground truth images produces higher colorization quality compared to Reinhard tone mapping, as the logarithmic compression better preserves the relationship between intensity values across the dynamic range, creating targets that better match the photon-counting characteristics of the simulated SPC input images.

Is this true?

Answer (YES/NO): YES